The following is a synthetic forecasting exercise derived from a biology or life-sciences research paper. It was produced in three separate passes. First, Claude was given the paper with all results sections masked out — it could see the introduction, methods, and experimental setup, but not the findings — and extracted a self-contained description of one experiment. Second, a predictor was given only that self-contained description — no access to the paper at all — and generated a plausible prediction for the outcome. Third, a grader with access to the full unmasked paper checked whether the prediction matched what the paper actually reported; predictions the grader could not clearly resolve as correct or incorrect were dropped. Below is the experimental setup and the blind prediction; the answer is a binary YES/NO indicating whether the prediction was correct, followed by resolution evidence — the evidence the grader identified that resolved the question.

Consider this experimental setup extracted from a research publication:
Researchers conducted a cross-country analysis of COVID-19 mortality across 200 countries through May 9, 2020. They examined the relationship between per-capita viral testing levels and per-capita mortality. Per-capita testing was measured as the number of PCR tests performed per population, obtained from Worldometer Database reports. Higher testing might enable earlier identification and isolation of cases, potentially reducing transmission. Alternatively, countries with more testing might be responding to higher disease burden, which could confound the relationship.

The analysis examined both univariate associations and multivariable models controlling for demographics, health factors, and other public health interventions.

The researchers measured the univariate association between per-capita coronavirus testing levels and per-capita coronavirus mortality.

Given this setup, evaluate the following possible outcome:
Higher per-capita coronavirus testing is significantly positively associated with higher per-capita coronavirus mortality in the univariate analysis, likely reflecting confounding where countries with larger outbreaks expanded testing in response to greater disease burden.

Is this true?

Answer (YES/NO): YES